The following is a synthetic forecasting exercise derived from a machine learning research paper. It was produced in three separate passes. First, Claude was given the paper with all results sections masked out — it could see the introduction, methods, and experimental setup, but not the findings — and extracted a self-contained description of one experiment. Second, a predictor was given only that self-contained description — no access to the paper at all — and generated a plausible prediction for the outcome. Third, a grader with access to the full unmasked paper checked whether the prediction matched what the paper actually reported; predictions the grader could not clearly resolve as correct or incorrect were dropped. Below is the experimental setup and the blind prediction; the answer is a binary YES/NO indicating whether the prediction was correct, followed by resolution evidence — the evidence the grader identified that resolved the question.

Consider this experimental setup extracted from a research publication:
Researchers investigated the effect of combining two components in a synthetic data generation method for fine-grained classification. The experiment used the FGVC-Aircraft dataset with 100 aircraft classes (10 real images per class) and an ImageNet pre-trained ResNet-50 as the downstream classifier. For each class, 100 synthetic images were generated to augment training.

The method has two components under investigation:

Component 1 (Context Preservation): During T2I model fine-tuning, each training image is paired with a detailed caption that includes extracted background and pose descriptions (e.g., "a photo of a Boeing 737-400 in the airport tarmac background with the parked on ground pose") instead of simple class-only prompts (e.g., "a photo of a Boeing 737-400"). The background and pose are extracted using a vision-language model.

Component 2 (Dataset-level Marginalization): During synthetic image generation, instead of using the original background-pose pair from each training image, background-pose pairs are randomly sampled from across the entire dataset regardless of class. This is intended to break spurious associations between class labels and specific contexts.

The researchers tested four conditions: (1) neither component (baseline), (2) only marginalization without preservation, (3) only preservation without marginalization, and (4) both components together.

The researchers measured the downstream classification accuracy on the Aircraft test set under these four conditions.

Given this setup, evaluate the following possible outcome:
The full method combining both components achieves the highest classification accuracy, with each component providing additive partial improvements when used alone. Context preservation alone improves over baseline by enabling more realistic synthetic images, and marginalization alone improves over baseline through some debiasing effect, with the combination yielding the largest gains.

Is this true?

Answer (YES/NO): NO